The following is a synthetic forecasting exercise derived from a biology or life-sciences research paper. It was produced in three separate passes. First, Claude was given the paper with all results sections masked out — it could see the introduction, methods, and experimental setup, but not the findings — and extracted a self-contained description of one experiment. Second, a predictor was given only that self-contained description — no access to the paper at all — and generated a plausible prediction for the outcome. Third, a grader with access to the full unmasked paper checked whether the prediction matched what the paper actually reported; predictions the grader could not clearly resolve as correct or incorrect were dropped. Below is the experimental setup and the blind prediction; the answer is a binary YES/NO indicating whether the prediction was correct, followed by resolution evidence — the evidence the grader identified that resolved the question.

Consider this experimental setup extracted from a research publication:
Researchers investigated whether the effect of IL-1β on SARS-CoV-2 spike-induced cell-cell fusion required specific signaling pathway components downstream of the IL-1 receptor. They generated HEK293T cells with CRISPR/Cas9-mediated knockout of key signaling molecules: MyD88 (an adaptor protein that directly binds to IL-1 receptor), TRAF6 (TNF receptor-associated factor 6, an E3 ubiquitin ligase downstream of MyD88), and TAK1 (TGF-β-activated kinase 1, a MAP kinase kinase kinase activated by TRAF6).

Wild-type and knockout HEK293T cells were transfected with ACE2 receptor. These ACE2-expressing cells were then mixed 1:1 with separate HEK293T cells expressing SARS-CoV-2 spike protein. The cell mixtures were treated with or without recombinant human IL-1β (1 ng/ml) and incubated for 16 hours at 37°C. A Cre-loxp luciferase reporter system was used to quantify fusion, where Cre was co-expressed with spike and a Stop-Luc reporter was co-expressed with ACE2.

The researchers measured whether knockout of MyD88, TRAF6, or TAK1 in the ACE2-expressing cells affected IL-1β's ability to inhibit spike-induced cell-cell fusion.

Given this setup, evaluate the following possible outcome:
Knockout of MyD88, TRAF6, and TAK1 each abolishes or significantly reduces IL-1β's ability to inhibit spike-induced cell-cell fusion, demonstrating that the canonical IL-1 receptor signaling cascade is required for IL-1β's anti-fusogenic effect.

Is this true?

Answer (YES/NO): NO